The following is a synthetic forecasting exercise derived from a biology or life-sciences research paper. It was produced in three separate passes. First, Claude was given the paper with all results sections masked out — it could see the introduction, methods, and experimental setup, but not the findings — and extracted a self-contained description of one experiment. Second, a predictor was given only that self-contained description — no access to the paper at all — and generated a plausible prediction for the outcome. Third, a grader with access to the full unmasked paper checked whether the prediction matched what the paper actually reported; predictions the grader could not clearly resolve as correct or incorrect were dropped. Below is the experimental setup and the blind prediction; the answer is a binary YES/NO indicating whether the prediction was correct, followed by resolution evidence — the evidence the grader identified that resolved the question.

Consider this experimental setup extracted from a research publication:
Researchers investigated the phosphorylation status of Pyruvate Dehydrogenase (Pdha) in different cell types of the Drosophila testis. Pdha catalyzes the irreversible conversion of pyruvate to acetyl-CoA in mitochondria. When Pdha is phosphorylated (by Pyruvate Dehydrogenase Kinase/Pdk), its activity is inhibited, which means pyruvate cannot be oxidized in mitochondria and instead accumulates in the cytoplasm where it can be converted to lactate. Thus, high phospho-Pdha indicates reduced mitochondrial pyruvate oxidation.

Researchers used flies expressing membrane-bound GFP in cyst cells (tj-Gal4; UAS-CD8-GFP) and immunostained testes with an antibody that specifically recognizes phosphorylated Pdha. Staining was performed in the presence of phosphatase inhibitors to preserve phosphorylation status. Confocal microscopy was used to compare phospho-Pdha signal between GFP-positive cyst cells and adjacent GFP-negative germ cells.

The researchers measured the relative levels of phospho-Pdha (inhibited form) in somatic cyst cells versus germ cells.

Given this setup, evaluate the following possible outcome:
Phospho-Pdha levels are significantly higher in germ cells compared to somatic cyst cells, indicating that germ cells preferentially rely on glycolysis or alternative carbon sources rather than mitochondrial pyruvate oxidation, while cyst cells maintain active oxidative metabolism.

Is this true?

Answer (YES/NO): NO